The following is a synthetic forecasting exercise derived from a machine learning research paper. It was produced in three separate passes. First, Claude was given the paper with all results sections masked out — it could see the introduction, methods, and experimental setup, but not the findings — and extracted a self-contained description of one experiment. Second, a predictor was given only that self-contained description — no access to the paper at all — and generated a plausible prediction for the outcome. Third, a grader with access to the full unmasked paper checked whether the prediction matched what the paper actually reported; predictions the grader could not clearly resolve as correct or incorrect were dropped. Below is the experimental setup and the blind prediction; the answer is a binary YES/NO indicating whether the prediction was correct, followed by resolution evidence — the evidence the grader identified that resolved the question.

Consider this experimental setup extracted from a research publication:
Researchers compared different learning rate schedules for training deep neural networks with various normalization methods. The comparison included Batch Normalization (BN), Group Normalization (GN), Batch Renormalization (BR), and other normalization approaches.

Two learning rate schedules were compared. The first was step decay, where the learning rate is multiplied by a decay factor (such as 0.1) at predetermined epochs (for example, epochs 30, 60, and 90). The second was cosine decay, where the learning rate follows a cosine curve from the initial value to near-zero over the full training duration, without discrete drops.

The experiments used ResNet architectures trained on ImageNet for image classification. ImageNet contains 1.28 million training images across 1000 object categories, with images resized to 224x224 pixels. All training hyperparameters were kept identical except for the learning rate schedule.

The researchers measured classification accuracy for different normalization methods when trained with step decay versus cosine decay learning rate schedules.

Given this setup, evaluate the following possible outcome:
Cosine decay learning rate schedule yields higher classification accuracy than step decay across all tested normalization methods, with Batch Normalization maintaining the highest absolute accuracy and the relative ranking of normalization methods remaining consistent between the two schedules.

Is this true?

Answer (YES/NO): NO